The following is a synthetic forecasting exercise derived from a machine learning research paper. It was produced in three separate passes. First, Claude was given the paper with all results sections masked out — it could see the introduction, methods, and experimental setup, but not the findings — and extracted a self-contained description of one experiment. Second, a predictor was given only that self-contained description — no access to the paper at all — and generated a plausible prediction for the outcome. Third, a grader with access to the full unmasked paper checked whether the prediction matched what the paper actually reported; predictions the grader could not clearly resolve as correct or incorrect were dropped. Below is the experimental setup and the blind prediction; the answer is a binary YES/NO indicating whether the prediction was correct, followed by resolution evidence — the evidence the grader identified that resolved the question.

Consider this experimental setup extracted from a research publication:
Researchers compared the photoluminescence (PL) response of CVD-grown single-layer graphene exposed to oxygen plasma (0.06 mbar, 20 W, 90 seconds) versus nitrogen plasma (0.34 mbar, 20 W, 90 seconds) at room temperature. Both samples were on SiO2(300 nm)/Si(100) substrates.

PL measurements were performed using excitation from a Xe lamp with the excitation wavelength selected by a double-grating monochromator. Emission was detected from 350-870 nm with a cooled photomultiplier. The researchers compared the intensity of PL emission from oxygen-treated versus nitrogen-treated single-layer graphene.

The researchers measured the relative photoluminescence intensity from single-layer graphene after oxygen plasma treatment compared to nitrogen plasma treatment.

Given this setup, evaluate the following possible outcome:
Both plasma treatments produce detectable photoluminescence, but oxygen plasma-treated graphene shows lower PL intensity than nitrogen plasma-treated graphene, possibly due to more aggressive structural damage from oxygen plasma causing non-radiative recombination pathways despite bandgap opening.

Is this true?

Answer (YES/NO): YES